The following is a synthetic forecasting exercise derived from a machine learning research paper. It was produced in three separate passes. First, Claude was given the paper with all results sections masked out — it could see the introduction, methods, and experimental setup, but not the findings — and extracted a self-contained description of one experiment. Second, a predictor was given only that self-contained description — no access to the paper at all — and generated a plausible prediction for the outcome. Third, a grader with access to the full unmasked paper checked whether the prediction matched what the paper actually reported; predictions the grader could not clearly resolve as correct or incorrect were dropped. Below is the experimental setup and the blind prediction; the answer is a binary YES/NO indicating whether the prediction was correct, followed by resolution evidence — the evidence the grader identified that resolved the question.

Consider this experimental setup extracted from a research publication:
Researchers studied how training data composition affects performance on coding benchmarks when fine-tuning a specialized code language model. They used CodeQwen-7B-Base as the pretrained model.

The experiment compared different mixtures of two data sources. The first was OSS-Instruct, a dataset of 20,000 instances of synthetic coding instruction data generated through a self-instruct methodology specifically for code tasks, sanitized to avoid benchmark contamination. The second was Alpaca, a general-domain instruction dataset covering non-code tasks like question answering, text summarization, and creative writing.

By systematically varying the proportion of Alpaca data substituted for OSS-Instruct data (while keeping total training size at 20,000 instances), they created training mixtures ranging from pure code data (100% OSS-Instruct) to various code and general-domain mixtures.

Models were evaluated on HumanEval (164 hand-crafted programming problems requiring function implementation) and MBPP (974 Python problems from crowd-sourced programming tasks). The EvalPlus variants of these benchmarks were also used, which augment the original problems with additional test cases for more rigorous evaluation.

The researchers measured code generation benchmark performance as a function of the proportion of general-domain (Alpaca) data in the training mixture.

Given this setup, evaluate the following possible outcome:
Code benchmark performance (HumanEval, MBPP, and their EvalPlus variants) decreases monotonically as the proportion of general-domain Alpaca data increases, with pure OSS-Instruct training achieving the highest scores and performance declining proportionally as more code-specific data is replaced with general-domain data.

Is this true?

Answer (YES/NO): NO